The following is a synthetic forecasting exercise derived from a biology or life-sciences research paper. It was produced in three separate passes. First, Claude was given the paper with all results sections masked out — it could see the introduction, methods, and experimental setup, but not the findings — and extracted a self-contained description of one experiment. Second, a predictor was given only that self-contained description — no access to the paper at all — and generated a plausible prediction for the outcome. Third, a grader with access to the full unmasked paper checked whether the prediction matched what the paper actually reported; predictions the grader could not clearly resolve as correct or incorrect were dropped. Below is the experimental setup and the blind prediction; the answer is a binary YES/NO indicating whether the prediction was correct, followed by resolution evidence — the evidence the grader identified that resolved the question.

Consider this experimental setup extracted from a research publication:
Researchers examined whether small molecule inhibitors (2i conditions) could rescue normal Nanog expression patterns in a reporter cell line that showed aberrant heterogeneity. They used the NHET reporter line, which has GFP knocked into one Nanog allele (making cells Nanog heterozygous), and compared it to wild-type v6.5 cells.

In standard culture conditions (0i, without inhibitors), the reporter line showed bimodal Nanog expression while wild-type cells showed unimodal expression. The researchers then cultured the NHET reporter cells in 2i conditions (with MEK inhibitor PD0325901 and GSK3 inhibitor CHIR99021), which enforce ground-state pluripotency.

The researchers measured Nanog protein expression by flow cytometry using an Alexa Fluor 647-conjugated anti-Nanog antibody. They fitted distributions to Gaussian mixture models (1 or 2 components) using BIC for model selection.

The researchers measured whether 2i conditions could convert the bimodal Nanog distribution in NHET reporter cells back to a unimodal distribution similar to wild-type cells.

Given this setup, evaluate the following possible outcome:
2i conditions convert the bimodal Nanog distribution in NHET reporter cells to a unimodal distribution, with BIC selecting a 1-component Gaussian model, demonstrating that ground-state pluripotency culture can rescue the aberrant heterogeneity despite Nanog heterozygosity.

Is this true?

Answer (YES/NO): YES